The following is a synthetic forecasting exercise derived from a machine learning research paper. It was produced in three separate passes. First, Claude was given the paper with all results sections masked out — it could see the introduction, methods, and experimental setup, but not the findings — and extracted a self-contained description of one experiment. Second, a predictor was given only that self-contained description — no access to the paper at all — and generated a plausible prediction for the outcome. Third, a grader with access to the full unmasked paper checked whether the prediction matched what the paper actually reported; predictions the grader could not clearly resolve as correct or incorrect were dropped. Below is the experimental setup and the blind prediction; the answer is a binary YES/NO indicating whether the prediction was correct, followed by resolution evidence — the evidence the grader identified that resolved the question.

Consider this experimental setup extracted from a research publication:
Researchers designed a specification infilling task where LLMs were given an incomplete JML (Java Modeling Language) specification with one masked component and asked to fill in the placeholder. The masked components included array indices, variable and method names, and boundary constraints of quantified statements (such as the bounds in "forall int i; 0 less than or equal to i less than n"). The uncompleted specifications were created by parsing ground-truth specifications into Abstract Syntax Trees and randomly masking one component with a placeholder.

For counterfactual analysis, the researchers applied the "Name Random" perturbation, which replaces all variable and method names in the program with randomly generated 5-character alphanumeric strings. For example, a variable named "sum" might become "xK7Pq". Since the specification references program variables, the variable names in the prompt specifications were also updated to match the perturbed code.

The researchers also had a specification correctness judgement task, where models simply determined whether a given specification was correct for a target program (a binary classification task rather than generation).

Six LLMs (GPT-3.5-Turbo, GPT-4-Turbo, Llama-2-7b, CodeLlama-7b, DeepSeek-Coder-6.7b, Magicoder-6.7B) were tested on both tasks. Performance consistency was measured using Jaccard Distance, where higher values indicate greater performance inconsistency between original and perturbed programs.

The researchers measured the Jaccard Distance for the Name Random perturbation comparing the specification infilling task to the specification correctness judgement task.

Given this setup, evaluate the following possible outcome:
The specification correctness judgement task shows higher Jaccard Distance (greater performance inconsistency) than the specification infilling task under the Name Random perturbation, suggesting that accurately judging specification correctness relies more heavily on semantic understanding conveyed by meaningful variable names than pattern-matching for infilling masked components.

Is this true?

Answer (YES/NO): NO